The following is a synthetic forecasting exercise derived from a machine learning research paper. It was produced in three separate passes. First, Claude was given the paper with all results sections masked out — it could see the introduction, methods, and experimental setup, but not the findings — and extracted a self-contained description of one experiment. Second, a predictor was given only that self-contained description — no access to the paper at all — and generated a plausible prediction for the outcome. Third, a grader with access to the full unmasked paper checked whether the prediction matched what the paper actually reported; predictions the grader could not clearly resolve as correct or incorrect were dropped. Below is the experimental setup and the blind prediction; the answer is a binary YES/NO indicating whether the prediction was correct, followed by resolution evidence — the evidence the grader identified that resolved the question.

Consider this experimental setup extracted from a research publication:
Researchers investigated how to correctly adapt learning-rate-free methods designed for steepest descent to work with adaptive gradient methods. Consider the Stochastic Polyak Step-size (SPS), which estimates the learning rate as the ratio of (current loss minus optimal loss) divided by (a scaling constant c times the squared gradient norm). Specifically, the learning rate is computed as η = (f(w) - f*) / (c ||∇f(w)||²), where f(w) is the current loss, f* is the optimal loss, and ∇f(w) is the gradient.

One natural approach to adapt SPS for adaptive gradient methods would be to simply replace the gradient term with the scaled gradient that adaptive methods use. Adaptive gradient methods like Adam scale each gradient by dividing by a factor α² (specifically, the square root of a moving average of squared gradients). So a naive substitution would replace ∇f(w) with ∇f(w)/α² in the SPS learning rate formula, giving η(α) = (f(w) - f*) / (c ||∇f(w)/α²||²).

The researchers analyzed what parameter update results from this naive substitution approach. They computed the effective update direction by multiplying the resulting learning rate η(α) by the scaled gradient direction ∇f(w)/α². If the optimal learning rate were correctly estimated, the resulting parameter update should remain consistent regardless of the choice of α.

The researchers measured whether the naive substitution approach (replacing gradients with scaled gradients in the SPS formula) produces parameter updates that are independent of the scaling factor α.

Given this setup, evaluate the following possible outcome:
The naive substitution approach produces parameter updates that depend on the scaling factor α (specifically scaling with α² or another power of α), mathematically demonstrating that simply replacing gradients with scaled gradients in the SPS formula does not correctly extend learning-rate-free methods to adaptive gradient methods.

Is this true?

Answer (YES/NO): YES